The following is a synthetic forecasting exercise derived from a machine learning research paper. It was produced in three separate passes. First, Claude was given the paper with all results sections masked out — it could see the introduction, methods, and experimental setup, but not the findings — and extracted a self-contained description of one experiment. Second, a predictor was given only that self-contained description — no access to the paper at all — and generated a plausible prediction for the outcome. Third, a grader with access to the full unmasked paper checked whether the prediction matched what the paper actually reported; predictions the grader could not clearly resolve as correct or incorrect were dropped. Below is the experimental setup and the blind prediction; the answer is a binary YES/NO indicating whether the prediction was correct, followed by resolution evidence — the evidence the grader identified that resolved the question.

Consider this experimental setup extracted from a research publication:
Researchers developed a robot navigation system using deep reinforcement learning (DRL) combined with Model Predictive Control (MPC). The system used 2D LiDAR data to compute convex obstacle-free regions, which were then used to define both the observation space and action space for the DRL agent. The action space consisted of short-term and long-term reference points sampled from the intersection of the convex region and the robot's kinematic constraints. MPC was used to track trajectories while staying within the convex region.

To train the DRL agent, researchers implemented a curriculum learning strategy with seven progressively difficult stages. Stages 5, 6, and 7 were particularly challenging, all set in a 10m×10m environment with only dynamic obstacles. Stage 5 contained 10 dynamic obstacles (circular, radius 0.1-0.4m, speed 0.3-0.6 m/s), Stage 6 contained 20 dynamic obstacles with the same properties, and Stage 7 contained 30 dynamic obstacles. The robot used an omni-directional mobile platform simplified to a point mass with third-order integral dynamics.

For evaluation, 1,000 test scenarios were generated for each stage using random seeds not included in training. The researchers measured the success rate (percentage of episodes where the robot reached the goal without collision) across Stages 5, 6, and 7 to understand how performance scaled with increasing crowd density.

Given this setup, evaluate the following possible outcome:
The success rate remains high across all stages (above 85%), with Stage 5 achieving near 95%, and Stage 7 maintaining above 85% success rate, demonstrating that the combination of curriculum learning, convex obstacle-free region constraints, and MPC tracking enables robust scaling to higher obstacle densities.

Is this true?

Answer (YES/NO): NO